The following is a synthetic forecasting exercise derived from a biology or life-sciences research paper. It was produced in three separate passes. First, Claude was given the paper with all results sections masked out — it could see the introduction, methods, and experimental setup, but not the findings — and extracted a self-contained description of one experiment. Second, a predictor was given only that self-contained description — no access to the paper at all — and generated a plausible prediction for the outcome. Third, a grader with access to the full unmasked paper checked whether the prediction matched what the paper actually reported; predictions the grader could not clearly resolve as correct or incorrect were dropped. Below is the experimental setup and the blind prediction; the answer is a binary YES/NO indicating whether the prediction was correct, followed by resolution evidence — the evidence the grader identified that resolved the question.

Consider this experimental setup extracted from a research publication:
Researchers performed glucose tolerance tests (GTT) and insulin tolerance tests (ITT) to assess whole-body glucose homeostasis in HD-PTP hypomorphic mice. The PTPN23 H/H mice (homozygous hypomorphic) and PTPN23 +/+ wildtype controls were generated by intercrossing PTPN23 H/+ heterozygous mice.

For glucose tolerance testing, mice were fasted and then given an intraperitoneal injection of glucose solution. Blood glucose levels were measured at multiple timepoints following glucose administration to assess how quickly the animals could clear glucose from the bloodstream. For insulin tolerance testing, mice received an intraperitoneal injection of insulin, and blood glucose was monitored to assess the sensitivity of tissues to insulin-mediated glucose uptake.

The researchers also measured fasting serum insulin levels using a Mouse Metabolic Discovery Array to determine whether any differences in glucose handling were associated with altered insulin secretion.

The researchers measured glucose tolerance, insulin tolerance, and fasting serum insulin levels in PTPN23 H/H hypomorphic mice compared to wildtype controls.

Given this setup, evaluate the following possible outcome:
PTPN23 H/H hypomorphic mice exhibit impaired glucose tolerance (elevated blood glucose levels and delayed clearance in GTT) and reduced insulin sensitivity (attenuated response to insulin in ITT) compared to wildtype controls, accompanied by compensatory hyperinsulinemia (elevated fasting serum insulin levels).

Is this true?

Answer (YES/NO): NO